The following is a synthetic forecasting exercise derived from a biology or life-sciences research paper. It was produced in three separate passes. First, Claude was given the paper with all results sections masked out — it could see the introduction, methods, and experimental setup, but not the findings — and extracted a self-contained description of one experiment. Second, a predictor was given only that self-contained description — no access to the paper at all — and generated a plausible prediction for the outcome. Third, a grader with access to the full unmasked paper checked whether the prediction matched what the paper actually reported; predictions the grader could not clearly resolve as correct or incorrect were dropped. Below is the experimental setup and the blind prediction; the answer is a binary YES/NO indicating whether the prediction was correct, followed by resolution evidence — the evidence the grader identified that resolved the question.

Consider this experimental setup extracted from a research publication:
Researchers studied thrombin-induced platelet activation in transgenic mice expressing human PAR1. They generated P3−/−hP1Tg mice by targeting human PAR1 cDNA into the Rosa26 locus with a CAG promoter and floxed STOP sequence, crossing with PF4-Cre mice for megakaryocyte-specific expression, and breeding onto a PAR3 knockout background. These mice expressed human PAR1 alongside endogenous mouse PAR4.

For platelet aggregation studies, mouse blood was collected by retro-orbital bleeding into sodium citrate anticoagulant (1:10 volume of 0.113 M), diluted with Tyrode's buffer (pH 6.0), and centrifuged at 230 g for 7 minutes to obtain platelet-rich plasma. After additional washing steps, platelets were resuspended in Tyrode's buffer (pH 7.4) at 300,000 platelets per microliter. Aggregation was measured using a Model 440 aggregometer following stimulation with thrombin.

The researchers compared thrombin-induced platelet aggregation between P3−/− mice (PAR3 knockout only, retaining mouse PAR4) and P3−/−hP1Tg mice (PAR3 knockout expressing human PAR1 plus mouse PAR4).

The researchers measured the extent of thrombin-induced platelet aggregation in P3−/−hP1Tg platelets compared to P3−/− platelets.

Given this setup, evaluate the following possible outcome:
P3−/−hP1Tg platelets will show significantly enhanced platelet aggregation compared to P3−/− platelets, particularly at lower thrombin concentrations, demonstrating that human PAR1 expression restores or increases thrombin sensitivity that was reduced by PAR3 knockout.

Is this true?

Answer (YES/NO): NO